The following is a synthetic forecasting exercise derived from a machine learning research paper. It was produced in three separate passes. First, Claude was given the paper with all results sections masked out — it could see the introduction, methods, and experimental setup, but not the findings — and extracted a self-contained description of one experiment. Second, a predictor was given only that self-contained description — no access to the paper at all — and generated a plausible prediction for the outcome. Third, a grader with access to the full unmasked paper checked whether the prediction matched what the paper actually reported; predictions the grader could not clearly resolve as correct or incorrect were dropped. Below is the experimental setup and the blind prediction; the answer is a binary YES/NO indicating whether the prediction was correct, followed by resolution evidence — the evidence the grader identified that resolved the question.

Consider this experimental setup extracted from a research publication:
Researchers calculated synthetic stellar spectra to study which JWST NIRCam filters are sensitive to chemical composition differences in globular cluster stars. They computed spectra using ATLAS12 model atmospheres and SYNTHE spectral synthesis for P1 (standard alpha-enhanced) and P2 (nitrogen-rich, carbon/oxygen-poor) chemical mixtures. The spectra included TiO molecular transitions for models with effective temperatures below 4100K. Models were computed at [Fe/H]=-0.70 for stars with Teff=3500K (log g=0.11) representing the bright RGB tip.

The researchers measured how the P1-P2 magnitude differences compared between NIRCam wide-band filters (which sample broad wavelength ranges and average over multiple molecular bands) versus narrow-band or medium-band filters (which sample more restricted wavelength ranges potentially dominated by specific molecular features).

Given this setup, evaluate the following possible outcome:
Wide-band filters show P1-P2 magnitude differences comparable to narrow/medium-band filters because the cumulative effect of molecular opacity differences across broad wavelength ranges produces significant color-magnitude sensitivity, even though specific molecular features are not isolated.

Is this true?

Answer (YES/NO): YES